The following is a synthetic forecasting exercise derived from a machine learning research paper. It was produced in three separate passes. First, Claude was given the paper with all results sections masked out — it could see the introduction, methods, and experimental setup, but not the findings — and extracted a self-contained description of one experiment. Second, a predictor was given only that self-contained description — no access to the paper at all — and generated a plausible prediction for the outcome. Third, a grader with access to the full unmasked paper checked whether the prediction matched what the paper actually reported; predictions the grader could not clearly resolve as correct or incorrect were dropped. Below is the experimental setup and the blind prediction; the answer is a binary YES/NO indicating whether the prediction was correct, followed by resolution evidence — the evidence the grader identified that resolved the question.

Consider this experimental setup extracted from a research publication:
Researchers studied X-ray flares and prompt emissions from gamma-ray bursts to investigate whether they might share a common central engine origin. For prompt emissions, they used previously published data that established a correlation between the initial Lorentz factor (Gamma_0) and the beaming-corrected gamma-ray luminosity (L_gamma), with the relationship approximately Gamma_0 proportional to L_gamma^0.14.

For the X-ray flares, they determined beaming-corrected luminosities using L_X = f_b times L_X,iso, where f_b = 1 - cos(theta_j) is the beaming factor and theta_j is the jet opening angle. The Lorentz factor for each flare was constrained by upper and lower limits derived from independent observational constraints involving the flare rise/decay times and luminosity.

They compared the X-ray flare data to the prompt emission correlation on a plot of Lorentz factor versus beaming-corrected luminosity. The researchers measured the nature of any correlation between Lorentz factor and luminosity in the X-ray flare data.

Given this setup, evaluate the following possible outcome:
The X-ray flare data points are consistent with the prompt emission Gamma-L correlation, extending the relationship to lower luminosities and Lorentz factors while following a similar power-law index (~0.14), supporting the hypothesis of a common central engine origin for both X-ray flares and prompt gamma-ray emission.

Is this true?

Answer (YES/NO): YES